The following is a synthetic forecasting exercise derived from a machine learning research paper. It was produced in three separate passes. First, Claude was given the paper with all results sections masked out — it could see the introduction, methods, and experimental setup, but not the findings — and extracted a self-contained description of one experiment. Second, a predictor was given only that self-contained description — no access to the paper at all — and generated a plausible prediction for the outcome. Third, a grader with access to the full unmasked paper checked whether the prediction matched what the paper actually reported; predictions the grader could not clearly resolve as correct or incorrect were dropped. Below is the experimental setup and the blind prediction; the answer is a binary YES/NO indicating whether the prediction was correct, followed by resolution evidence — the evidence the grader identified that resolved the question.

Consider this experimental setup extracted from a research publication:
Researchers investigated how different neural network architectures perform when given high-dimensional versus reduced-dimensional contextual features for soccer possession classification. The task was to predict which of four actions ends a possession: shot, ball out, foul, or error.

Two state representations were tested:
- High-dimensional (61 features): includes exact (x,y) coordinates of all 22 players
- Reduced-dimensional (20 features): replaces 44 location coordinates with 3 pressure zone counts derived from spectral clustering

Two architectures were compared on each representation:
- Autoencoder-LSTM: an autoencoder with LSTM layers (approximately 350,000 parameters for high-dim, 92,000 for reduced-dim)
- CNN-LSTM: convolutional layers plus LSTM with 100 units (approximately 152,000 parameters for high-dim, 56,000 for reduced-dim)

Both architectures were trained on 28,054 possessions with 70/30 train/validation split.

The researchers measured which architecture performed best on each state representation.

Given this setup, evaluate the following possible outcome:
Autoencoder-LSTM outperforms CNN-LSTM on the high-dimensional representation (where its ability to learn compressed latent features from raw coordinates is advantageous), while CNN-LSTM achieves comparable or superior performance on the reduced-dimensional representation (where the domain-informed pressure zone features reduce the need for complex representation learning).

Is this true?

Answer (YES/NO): YES